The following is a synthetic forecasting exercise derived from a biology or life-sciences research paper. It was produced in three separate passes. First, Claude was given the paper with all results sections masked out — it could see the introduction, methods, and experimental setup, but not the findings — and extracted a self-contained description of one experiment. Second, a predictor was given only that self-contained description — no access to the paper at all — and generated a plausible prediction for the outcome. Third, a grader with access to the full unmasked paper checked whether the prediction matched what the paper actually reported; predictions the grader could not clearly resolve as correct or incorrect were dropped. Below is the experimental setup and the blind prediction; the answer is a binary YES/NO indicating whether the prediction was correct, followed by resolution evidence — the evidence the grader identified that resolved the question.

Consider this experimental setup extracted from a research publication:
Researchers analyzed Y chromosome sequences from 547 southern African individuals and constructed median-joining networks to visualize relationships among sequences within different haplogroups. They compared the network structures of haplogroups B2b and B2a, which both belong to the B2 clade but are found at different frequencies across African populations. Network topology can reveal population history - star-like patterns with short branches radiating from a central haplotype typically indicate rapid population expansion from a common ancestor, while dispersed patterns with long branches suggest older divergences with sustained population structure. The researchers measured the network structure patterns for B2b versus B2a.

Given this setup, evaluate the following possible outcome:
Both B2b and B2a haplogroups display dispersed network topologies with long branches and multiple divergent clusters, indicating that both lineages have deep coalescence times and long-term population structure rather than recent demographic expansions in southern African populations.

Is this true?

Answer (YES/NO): NO